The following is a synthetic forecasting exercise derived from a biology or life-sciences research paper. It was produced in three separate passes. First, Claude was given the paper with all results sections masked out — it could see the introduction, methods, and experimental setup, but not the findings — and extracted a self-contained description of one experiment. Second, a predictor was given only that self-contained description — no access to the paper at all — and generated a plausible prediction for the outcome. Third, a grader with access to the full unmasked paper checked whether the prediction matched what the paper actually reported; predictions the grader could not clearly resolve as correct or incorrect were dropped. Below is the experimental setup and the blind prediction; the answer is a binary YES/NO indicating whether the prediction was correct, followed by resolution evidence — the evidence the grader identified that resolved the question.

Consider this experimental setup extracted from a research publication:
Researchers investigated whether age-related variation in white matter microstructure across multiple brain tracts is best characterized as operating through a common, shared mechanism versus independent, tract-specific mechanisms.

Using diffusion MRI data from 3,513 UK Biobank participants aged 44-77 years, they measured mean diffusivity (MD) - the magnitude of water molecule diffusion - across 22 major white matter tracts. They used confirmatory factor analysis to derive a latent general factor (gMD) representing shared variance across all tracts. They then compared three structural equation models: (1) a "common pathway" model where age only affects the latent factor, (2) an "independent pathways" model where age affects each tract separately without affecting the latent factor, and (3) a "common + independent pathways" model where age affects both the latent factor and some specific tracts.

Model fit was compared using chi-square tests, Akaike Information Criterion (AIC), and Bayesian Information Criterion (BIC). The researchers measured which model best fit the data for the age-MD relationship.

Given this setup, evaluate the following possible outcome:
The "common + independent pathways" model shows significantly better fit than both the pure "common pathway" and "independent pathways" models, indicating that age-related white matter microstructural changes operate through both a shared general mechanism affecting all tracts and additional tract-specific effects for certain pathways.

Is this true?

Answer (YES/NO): NO